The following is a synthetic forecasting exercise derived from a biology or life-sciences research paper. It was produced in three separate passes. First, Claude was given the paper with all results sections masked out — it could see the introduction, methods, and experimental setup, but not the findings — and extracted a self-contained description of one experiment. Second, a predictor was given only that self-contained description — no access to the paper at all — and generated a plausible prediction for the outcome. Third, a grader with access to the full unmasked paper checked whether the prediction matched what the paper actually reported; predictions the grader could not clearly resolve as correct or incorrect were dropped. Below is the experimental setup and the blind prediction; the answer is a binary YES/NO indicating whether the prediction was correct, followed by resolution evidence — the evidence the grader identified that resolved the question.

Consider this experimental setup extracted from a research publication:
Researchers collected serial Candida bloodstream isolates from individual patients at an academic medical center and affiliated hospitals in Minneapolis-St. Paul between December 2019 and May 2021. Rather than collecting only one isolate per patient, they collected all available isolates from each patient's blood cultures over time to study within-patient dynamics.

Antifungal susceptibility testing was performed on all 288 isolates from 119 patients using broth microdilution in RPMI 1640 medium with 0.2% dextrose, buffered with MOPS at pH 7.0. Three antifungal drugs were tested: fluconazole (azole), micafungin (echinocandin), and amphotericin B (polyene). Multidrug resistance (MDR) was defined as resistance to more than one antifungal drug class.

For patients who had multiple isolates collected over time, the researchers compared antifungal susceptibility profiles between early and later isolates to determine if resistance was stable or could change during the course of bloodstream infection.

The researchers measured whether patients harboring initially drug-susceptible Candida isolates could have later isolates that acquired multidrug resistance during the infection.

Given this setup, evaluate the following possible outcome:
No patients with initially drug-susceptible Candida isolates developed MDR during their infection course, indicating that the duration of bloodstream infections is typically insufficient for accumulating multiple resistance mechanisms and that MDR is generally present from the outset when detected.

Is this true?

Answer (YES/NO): NO